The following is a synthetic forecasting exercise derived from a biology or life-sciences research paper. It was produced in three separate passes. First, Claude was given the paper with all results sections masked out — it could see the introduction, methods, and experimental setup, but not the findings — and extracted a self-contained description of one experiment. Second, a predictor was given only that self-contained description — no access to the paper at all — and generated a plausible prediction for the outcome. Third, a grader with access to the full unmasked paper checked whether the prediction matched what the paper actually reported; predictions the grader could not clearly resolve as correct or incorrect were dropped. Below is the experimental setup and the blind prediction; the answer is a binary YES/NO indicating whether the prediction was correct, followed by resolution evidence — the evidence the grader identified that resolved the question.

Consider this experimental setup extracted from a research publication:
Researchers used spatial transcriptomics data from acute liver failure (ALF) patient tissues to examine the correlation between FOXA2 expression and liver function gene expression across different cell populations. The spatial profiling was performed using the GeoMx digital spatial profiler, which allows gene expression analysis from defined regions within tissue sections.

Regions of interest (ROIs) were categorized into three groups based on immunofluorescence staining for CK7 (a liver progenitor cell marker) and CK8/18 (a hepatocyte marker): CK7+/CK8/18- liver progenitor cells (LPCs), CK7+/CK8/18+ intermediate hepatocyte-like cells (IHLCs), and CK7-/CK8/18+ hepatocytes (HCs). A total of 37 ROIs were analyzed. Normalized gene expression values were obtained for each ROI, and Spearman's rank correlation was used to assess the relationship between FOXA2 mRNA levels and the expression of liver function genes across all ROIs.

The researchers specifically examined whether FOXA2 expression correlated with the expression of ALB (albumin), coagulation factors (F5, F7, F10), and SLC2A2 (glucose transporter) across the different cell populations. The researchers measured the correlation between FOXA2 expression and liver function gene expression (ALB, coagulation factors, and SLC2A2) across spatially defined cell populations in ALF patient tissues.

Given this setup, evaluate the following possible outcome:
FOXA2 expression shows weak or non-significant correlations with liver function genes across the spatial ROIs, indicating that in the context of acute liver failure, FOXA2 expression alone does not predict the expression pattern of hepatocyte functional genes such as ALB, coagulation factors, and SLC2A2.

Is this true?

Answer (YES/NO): NO